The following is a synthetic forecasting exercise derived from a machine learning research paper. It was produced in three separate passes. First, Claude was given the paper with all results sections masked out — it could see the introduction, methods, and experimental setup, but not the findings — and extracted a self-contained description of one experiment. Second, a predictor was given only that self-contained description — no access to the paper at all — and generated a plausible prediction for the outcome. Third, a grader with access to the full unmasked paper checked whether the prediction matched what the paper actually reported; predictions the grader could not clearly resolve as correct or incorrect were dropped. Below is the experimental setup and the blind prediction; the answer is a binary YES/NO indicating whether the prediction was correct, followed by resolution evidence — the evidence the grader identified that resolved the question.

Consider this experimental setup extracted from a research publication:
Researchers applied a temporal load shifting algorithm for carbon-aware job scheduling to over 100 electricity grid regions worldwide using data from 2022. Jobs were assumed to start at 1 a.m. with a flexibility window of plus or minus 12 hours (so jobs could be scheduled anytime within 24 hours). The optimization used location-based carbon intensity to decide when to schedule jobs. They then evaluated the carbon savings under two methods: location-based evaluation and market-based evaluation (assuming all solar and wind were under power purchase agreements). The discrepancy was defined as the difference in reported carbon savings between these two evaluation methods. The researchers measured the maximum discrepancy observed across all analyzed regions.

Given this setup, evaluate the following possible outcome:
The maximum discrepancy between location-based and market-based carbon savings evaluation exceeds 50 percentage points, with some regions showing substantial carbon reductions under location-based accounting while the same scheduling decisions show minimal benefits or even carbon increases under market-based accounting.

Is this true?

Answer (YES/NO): YES